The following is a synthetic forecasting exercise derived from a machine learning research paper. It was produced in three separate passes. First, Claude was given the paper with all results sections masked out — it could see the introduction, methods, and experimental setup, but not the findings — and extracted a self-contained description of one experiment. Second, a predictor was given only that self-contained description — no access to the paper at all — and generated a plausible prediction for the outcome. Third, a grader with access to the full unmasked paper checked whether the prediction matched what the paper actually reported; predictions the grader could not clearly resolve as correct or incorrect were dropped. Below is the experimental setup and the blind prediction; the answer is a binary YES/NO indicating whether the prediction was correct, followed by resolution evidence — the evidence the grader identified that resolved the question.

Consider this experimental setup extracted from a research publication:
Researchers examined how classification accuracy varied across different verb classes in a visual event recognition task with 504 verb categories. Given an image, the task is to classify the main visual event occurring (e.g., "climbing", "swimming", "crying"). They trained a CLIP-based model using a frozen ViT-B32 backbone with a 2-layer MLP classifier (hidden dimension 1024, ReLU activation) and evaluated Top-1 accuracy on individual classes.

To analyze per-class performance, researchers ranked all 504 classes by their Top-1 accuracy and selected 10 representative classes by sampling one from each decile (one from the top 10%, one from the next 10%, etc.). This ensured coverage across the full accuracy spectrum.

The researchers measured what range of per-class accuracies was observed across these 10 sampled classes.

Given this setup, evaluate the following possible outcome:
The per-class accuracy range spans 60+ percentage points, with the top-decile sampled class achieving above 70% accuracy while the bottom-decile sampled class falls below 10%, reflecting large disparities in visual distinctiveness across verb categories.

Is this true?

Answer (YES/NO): YES